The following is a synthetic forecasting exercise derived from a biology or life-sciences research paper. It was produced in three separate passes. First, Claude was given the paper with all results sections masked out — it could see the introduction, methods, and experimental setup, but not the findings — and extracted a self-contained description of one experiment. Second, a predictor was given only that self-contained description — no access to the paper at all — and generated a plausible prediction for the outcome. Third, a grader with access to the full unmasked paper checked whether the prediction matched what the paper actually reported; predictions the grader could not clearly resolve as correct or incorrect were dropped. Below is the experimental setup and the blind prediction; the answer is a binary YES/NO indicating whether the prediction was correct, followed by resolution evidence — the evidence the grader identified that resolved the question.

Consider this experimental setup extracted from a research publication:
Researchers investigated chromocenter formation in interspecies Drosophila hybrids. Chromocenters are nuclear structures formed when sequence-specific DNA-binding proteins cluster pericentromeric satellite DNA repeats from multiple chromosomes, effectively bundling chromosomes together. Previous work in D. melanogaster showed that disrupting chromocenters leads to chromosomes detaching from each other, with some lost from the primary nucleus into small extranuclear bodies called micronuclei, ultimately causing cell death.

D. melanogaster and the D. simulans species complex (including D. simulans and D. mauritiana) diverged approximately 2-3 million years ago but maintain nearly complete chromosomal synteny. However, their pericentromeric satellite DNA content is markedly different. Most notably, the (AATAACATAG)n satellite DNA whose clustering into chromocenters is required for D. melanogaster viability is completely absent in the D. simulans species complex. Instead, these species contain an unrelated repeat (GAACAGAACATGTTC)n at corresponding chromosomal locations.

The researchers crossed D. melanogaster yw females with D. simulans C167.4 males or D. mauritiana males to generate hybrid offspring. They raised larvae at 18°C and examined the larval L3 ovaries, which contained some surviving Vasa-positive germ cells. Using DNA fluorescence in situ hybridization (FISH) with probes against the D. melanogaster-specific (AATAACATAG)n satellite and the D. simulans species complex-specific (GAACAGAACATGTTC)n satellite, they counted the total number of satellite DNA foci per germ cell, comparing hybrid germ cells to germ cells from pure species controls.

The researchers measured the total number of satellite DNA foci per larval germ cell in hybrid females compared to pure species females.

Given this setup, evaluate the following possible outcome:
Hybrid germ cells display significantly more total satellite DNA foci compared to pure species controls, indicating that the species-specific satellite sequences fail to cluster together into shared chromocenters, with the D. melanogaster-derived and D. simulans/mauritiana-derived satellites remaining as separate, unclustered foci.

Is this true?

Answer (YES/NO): YES